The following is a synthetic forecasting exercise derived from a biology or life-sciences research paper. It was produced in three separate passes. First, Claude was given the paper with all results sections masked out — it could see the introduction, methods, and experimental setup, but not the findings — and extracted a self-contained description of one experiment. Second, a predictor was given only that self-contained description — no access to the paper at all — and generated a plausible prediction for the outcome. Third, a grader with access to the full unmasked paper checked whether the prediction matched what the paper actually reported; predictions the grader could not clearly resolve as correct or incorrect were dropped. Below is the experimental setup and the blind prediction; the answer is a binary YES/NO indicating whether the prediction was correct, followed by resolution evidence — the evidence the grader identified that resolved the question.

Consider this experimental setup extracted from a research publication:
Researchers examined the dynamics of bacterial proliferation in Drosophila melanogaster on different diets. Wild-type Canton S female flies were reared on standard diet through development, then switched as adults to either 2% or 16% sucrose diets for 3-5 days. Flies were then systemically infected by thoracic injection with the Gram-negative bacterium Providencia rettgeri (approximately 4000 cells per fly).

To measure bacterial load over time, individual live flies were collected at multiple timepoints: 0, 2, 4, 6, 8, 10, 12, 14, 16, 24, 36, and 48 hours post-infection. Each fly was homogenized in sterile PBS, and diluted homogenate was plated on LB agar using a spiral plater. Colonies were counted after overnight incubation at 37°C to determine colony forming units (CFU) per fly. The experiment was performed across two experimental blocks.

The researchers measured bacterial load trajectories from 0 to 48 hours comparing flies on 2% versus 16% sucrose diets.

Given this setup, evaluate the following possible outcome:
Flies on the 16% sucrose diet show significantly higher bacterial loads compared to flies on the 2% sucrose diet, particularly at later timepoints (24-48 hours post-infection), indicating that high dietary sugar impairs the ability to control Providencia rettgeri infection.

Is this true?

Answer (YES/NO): YES